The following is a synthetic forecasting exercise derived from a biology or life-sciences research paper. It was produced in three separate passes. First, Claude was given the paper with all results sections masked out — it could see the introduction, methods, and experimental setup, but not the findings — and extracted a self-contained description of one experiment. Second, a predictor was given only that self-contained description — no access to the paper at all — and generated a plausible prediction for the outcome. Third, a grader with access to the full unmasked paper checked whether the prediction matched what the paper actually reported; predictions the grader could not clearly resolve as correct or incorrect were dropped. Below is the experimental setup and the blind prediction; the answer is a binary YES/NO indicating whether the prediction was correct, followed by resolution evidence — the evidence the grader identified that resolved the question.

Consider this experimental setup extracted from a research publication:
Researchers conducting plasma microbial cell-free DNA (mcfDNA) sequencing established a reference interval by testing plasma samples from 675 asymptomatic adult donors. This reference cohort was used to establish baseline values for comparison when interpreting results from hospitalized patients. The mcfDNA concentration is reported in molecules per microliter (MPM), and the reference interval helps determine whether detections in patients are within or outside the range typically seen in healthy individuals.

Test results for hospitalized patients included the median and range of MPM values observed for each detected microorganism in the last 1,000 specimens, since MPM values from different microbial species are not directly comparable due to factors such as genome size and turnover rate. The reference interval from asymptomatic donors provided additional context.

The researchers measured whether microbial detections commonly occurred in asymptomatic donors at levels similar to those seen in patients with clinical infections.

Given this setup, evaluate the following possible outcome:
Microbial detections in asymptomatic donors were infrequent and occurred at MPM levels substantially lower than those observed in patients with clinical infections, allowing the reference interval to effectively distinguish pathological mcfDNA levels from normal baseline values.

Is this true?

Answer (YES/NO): NO